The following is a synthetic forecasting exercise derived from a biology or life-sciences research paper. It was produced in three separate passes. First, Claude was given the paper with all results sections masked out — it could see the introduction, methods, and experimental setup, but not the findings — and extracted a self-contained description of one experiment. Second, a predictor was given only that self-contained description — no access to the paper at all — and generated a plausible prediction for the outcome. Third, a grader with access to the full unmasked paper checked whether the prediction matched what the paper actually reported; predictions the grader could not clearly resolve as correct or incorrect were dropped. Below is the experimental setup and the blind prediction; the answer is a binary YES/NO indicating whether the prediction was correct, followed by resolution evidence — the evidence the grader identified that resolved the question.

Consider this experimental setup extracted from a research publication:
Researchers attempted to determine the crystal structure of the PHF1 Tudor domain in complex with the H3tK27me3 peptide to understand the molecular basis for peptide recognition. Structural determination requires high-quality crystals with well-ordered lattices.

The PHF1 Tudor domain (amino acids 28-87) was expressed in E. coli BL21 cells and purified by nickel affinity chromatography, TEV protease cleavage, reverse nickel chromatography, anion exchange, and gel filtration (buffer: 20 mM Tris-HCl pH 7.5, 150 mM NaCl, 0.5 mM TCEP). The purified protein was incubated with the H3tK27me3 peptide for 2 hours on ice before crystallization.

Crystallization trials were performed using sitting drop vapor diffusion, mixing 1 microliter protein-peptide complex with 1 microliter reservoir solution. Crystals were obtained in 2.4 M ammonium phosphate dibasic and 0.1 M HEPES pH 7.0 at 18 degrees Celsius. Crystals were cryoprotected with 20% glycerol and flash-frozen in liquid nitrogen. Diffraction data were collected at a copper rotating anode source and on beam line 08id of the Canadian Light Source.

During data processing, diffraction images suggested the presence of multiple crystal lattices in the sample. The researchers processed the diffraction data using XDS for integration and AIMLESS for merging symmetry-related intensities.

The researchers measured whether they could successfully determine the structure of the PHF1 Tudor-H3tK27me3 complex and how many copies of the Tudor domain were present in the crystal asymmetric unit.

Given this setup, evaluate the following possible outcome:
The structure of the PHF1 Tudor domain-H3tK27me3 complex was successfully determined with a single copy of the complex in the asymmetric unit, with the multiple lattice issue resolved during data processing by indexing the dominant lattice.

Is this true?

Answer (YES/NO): NO